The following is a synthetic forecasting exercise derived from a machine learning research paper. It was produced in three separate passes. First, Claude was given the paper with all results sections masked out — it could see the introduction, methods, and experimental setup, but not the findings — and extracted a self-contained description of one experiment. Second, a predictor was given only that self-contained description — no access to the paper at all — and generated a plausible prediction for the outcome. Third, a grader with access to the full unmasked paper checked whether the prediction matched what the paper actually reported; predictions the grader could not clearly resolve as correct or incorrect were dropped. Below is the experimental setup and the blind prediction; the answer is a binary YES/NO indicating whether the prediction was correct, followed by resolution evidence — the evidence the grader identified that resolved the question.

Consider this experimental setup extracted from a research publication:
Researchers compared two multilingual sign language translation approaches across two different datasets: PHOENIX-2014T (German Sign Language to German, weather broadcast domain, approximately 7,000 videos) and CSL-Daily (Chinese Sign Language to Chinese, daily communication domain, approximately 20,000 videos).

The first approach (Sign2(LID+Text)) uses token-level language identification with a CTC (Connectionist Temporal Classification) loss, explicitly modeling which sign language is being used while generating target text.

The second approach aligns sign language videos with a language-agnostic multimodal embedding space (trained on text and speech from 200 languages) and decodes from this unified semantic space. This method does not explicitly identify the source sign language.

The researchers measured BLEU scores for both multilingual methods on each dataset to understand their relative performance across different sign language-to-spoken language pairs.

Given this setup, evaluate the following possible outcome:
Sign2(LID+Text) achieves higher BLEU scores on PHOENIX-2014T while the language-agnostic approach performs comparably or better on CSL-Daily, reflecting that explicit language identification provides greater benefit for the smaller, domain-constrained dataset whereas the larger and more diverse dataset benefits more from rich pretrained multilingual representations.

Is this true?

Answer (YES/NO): YES